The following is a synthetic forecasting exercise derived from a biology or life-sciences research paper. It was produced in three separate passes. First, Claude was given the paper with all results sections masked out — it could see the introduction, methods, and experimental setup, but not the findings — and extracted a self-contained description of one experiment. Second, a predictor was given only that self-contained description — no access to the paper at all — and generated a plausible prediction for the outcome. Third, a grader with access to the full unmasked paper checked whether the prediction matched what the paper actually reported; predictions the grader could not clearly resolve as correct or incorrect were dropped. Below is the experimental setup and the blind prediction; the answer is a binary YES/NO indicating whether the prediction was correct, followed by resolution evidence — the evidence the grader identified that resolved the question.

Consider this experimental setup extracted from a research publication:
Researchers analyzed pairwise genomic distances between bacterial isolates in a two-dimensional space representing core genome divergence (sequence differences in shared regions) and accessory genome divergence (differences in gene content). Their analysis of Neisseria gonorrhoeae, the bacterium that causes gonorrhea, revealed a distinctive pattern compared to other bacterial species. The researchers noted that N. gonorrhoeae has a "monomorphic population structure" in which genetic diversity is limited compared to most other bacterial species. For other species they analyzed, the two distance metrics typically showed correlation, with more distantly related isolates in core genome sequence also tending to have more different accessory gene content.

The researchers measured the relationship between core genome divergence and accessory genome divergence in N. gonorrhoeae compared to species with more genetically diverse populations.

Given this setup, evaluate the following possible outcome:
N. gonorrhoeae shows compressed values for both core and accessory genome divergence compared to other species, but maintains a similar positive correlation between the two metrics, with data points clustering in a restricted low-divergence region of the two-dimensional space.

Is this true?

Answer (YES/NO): NO